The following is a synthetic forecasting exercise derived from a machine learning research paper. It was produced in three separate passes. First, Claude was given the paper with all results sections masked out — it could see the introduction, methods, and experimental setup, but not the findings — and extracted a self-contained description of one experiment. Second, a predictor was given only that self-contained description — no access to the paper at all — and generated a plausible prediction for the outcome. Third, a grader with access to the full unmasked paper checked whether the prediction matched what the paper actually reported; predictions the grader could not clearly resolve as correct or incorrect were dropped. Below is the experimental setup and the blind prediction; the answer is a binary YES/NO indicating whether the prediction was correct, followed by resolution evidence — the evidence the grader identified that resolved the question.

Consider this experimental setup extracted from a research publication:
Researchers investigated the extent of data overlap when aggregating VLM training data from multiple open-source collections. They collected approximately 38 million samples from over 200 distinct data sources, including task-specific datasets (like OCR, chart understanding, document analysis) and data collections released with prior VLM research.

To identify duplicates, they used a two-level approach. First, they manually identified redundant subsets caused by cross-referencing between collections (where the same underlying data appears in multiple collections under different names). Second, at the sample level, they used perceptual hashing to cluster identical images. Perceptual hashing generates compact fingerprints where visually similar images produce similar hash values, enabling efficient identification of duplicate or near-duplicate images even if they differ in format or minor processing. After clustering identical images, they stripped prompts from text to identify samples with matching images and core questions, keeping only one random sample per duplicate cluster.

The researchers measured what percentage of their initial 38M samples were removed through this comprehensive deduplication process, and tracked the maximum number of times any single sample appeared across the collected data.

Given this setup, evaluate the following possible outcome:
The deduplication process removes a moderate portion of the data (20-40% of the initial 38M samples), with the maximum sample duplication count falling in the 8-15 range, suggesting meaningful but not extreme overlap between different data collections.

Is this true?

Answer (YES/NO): NO